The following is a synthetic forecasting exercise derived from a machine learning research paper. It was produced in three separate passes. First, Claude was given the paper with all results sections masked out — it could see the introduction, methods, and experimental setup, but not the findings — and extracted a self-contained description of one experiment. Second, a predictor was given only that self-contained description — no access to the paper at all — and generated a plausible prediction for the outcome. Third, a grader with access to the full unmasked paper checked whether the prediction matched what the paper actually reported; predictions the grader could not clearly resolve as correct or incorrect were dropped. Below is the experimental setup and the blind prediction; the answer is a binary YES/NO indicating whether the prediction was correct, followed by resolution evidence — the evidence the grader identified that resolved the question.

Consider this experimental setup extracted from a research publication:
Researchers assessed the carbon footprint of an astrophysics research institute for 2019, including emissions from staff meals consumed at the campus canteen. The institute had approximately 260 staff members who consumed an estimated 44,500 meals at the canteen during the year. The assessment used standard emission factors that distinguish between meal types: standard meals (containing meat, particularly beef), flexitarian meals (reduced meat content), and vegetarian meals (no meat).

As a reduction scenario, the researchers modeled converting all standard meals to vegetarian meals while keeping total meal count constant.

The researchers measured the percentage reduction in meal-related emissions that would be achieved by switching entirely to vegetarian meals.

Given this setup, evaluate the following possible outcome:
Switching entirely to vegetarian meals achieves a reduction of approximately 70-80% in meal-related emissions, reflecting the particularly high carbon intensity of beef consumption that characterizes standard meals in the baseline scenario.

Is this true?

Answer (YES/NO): YES